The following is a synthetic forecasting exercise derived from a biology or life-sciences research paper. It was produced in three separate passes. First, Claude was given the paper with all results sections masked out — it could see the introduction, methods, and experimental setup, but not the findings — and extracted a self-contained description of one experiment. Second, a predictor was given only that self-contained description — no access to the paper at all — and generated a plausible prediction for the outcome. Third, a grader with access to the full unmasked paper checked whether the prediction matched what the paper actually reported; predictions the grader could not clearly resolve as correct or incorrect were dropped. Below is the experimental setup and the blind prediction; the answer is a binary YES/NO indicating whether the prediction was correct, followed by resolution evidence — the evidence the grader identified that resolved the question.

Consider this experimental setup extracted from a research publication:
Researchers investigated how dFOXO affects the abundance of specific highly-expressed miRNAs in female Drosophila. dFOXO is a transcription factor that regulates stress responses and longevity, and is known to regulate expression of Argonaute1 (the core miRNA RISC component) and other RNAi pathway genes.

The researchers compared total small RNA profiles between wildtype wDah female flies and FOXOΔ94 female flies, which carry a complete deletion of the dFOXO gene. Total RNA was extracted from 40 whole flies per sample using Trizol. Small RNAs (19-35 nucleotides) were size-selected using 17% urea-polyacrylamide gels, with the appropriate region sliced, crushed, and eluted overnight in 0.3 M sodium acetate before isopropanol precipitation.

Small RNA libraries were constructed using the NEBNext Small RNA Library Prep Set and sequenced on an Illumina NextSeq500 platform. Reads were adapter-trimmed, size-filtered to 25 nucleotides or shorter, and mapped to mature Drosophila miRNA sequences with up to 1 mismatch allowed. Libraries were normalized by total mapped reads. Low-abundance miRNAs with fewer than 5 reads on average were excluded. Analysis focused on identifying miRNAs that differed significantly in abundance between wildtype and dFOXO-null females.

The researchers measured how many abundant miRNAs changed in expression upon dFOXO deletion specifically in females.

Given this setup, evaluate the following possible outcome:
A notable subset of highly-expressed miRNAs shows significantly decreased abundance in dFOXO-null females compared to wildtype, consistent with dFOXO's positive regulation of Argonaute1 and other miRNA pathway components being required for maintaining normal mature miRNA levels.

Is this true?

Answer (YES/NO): NO